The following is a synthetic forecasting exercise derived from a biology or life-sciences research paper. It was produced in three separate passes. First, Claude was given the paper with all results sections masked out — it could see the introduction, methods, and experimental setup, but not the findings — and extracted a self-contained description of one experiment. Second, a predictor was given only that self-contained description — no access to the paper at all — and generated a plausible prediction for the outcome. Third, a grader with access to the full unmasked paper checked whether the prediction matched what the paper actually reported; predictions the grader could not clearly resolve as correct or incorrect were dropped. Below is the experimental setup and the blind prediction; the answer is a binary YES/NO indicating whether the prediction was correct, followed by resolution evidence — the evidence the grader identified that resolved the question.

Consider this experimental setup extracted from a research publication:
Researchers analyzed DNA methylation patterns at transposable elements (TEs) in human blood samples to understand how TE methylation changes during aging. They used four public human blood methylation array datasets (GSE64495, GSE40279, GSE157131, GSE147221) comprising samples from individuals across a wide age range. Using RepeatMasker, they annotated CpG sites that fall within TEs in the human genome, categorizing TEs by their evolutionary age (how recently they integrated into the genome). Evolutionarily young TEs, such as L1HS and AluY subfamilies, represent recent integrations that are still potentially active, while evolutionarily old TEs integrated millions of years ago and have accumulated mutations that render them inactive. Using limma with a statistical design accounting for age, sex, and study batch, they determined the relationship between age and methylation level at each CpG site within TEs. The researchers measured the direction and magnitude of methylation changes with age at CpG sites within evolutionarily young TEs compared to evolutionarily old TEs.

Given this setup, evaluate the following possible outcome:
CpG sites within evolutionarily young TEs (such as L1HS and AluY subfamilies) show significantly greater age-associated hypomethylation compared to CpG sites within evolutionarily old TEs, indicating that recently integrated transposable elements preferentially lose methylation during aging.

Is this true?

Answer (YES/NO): NO